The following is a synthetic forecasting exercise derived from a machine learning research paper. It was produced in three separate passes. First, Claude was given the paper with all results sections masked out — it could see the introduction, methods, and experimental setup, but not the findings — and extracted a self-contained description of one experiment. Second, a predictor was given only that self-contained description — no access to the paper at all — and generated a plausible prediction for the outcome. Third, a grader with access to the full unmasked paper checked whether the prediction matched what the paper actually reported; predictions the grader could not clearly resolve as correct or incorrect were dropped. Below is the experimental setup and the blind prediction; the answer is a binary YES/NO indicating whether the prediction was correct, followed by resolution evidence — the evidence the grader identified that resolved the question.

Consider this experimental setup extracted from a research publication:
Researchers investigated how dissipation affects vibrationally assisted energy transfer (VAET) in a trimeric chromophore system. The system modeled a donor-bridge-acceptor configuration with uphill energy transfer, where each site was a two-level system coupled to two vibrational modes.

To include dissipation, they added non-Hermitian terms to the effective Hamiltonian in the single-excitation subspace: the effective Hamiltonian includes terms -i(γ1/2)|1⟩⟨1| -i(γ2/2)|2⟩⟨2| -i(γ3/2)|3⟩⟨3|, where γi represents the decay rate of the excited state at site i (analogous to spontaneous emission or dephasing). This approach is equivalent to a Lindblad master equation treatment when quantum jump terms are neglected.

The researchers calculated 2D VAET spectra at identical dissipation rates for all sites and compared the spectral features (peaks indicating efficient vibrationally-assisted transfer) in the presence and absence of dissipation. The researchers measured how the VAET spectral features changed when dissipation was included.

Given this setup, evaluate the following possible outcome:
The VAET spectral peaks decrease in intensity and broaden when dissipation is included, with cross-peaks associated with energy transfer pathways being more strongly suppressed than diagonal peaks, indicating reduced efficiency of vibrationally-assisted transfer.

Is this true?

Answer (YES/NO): NO